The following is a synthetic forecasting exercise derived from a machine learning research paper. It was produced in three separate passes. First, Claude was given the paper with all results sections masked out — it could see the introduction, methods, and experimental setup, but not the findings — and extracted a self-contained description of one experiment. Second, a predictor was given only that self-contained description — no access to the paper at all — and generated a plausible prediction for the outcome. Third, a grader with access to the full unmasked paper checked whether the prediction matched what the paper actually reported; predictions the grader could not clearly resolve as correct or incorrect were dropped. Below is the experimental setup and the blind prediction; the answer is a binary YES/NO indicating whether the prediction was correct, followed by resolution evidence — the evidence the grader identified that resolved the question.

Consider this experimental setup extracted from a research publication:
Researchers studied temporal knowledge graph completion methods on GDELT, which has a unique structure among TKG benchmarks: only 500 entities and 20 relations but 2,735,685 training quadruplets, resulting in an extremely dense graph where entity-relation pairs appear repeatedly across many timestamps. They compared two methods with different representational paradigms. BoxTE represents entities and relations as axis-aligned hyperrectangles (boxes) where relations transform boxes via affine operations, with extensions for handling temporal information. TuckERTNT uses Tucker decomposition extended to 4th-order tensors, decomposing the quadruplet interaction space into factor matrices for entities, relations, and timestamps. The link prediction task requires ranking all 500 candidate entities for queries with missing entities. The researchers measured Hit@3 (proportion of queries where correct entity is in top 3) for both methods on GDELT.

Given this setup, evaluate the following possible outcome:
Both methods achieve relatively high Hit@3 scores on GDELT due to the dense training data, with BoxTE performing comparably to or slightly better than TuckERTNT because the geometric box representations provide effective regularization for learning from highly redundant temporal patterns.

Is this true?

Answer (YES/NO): NO